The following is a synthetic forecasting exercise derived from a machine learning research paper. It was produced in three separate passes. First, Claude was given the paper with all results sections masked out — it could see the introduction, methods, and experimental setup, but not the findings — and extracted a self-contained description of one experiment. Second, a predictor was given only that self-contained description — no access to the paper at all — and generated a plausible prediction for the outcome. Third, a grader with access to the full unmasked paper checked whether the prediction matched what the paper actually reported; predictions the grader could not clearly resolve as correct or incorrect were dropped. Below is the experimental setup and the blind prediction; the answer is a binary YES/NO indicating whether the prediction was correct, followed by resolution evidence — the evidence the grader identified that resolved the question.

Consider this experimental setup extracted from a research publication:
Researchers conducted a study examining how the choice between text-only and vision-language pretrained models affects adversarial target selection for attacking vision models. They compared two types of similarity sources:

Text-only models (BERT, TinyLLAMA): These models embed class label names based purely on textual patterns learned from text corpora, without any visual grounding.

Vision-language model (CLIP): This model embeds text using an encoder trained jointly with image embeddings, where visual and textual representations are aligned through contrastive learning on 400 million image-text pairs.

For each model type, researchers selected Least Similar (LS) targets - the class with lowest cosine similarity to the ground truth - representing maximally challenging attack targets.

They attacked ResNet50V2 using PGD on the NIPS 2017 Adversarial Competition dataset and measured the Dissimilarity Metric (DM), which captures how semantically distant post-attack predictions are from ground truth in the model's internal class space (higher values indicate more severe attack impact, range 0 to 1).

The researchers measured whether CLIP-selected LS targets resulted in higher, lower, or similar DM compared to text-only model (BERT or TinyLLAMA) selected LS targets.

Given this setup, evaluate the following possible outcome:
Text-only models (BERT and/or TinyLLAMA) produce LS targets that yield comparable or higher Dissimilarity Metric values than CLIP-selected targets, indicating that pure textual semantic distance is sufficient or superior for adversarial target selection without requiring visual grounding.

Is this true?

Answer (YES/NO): NO